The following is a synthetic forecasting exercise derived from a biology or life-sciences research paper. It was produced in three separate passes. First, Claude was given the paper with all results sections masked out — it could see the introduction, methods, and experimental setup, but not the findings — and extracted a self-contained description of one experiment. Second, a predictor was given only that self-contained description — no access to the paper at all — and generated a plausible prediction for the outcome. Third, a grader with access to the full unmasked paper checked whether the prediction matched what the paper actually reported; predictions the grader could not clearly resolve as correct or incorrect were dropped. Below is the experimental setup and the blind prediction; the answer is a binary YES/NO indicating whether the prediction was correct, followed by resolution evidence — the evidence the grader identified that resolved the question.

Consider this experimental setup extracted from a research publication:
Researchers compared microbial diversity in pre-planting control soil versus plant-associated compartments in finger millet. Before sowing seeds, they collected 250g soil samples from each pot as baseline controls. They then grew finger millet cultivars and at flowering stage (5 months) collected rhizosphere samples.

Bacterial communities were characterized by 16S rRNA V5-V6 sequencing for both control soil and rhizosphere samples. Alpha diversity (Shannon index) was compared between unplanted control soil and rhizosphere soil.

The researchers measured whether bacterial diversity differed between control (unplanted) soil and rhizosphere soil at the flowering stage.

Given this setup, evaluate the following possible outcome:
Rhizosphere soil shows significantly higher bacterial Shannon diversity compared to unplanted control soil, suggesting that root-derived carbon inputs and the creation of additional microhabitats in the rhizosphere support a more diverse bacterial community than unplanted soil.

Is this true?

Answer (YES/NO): NO